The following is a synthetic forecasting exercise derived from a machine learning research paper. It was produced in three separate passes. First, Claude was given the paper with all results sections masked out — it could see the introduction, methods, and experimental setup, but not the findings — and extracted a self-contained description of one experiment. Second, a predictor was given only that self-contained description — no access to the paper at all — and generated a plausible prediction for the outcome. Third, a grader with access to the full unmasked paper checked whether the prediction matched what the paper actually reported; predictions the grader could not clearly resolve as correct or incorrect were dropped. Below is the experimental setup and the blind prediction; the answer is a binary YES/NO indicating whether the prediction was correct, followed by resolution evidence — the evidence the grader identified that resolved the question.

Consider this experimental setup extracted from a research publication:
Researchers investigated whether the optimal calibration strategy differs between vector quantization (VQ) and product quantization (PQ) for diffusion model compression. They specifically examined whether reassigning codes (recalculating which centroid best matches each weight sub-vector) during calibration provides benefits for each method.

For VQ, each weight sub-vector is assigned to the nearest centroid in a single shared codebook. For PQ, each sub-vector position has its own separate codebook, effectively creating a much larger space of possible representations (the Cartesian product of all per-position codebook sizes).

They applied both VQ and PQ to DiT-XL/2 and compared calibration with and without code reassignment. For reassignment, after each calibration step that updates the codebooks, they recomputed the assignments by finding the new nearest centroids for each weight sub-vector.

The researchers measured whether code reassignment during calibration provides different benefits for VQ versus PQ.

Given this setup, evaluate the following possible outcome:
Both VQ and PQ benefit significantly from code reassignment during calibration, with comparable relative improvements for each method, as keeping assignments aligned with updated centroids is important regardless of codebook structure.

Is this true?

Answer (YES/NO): NO